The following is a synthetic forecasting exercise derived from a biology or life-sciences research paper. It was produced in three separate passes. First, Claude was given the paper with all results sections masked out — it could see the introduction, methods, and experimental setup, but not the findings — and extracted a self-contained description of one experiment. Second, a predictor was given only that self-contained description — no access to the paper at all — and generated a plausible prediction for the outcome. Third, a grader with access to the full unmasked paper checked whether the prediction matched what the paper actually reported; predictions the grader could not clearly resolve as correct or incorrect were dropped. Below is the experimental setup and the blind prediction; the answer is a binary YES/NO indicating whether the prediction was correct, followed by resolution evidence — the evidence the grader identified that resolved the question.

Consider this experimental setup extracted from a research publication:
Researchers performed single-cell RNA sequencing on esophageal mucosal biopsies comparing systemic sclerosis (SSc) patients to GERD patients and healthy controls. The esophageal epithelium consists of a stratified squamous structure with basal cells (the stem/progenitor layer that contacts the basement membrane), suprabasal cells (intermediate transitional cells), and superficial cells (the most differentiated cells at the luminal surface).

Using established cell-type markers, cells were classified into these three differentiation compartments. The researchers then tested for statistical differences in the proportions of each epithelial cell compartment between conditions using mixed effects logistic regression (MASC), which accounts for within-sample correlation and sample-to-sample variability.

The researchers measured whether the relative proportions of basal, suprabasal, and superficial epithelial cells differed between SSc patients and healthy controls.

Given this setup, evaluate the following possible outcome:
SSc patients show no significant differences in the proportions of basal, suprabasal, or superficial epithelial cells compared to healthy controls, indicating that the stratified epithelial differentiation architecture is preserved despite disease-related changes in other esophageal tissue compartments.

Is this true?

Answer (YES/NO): NO